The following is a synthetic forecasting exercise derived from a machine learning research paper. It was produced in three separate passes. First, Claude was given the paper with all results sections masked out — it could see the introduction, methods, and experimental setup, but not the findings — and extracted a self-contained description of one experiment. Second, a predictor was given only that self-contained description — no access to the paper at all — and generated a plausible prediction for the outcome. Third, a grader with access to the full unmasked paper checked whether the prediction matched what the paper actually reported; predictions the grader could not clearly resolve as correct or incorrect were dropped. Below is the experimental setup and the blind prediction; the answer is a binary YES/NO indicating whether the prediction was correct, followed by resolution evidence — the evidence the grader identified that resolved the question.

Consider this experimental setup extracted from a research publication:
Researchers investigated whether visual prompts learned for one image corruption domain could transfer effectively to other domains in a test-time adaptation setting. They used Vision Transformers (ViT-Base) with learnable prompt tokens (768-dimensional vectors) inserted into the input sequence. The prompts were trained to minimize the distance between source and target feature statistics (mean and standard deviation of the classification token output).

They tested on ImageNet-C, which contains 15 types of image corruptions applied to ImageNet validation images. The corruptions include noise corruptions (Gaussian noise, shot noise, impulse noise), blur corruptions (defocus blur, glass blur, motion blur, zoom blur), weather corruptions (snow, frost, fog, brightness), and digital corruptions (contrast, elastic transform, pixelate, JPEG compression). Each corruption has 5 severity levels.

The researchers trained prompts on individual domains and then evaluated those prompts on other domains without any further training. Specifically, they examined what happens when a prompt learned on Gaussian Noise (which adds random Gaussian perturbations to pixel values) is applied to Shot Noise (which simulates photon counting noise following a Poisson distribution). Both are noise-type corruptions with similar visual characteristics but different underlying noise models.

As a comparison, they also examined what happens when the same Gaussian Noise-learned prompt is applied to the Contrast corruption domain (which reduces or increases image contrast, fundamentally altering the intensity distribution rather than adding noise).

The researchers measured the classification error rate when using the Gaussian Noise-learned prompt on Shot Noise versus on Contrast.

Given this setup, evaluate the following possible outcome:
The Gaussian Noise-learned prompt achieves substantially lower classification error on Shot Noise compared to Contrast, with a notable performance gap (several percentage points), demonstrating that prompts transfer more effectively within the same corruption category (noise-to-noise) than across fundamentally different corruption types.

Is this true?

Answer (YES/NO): YES